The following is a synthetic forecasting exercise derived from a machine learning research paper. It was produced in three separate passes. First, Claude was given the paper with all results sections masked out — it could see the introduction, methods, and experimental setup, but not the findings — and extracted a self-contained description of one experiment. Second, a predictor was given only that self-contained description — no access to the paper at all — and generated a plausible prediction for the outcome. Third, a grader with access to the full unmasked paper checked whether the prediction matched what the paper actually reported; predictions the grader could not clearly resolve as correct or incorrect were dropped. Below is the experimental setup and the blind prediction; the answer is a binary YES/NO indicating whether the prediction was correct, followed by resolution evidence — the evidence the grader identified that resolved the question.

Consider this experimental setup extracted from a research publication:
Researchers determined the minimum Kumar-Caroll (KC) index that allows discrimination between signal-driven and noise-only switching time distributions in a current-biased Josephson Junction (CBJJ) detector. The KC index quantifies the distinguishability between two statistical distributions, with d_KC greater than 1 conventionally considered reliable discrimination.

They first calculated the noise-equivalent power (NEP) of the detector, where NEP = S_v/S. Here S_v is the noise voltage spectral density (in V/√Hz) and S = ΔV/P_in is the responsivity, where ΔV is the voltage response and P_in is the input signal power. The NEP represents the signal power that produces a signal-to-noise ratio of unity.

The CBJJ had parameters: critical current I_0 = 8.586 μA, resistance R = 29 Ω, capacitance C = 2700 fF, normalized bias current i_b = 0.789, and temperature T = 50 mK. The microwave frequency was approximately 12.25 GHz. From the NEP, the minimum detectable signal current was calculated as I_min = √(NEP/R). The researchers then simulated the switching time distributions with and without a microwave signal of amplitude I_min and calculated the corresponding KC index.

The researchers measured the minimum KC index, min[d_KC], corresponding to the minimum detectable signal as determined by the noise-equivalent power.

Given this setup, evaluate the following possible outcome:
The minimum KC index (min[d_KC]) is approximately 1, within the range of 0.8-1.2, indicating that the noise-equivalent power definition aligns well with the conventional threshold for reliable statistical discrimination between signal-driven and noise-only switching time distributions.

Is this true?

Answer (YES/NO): NO